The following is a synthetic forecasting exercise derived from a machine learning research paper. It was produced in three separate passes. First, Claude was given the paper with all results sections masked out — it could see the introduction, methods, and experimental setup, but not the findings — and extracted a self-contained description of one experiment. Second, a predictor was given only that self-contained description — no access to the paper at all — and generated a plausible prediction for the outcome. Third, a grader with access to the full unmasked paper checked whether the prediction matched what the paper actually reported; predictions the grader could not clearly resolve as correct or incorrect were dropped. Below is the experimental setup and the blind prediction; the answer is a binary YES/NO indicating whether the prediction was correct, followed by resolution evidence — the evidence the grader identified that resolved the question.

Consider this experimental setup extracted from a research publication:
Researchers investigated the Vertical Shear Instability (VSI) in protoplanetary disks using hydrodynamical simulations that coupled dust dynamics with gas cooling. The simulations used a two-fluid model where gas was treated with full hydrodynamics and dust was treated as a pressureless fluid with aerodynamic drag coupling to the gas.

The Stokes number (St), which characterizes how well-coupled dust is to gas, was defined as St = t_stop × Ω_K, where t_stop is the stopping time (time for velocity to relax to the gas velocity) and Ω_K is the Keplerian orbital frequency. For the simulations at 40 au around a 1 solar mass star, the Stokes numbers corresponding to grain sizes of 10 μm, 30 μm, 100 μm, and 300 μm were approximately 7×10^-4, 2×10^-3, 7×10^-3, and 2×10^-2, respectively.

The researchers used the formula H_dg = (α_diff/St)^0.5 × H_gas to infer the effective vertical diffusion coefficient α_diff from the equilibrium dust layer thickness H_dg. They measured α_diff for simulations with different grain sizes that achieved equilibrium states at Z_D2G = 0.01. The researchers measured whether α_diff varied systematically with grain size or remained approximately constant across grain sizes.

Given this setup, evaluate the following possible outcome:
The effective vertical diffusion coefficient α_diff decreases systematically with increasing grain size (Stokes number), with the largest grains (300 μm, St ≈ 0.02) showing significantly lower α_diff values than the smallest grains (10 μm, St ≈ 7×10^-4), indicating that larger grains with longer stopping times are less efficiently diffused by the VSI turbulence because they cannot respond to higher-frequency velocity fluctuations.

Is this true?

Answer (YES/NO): NO